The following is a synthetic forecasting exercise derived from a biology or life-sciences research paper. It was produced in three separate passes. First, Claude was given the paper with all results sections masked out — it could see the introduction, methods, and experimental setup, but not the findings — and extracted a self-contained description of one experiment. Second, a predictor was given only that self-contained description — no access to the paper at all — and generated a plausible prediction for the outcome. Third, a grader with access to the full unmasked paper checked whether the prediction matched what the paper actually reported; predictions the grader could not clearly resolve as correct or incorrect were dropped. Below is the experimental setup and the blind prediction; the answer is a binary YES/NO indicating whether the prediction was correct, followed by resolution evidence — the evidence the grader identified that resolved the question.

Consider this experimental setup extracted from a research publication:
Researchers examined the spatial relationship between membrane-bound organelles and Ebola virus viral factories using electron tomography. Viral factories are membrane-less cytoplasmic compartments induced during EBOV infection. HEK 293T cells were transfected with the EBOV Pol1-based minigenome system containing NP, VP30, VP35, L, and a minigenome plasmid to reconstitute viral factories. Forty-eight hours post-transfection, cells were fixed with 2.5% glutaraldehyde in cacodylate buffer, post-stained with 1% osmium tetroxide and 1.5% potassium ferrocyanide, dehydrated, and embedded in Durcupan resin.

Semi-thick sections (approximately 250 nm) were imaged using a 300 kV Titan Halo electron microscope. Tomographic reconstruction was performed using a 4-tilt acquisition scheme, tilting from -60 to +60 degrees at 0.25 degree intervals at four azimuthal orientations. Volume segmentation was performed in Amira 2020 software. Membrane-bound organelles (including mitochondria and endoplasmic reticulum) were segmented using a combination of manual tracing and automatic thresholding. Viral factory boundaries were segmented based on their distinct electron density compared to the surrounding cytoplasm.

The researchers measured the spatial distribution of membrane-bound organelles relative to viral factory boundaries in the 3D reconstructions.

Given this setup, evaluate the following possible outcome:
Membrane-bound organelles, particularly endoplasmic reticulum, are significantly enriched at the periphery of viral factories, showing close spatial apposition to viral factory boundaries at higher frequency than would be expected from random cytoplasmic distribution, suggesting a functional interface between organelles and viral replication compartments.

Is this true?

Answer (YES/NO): NO